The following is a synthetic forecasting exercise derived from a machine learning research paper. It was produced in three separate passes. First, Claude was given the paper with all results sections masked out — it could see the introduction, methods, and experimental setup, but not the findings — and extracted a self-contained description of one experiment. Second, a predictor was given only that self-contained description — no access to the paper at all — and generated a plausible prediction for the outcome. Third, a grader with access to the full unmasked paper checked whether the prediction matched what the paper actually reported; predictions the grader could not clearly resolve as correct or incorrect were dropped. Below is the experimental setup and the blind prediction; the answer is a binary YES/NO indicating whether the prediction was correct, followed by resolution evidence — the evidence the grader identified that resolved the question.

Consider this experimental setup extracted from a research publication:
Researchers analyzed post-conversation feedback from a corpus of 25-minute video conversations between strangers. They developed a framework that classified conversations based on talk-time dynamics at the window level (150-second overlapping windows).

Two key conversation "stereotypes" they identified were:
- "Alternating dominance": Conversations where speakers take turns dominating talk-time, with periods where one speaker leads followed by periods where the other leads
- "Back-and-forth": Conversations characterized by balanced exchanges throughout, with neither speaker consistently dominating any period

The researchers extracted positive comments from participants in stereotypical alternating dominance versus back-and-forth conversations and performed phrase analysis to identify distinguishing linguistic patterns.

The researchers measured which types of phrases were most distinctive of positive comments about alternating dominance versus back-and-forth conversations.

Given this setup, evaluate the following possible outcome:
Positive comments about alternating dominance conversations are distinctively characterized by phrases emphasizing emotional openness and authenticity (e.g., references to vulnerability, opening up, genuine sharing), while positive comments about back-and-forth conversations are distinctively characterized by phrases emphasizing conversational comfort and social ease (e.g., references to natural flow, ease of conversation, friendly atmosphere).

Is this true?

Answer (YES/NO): NO